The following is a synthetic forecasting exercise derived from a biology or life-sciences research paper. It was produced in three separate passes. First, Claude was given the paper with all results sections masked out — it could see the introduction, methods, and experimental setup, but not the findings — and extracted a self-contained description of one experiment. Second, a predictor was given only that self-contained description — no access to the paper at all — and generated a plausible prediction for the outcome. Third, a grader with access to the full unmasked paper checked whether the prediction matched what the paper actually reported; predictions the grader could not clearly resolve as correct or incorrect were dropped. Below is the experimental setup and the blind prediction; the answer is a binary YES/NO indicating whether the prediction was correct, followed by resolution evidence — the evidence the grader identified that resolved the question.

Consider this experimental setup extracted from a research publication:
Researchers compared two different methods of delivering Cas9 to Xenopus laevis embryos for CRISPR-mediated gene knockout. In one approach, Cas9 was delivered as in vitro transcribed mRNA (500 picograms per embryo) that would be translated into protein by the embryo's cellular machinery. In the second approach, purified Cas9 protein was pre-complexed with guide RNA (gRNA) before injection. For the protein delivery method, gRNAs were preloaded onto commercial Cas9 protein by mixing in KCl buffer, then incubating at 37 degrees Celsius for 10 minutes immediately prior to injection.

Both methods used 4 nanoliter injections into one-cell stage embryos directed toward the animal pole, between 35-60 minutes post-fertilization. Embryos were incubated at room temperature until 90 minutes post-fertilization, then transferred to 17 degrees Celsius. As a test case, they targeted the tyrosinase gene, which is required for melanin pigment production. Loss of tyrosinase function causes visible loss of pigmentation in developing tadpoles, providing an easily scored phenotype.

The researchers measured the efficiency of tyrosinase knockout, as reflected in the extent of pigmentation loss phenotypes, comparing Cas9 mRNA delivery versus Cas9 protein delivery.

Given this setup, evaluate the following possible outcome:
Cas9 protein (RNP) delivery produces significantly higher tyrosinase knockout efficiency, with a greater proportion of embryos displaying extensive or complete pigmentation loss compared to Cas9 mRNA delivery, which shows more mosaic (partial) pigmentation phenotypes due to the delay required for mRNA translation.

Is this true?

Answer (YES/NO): YES